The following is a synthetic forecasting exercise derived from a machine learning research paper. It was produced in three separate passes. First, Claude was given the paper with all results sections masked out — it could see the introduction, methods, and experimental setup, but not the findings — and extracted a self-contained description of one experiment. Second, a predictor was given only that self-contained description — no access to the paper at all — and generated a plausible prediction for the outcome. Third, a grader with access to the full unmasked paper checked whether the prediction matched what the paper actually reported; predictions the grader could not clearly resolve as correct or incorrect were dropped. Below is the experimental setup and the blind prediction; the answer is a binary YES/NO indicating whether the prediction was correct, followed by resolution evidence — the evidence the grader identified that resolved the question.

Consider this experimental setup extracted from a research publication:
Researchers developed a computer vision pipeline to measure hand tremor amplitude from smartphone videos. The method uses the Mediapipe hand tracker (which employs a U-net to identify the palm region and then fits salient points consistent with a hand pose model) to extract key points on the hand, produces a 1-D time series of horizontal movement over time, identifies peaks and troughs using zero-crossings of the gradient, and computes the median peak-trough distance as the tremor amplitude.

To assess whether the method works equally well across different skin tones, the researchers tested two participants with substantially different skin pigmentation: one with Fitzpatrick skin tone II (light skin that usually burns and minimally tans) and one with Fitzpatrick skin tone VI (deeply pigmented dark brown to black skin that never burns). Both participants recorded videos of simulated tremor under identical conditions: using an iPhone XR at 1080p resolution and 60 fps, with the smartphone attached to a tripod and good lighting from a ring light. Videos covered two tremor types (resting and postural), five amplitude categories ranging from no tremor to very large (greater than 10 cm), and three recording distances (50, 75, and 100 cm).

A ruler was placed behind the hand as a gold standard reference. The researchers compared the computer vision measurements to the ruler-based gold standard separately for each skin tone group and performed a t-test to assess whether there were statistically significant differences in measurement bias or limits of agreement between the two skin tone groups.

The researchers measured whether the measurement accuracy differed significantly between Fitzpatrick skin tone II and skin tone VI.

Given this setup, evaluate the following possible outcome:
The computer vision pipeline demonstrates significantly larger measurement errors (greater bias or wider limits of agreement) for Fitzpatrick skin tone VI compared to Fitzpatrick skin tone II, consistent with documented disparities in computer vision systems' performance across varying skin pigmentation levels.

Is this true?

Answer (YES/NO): NO